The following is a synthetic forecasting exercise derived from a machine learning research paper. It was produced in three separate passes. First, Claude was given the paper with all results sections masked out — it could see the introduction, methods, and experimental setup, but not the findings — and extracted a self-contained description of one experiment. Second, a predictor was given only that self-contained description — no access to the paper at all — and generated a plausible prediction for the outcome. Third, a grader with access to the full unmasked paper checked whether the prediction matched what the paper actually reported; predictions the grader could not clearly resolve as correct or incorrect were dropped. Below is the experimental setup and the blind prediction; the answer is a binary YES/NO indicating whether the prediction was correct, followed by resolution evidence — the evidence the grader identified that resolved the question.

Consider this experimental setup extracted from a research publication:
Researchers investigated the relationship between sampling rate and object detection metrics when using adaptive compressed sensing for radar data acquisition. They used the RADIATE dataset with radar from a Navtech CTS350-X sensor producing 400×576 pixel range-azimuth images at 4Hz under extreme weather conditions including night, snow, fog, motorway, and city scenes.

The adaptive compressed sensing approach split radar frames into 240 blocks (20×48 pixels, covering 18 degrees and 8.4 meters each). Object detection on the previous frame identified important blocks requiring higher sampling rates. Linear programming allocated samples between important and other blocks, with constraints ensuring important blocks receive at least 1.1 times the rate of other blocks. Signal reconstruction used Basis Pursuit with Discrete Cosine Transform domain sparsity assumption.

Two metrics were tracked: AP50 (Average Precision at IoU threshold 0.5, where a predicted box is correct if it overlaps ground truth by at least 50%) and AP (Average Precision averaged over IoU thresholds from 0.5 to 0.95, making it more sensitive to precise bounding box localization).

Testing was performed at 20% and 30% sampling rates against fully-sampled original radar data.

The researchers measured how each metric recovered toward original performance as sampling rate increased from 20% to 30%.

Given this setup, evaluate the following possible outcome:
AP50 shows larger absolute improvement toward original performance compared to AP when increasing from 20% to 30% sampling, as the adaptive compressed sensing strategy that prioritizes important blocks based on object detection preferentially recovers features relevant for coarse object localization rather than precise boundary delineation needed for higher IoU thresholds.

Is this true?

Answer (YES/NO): YES